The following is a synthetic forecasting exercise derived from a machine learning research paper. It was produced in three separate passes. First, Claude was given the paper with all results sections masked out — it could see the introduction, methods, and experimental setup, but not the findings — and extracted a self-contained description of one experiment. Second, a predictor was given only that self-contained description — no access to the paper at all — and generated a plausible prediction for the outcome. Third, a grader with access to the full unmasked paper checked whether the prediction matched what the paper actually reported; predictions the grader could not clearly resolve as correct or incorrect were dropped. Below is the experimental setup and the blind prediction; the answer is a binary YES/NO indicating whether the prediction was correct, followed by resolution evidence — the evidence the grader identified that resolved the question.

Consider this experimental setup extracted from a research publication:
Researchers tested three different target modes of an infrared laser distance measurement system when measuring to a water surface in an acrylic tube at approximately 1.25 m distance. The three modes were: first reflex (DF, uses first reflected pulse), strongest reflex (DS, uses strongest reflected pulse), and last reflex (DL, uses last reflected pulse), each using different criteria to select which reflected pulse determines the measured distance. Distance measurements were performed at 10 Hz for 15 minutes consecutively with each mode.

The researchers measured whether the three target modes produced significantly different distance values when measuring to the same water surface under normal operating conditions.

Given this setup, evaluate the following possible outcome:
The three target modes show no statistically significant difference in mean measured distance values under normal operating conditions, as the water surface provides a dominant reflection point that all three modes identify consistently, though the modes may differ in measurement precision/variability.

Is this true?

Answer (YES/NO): YES